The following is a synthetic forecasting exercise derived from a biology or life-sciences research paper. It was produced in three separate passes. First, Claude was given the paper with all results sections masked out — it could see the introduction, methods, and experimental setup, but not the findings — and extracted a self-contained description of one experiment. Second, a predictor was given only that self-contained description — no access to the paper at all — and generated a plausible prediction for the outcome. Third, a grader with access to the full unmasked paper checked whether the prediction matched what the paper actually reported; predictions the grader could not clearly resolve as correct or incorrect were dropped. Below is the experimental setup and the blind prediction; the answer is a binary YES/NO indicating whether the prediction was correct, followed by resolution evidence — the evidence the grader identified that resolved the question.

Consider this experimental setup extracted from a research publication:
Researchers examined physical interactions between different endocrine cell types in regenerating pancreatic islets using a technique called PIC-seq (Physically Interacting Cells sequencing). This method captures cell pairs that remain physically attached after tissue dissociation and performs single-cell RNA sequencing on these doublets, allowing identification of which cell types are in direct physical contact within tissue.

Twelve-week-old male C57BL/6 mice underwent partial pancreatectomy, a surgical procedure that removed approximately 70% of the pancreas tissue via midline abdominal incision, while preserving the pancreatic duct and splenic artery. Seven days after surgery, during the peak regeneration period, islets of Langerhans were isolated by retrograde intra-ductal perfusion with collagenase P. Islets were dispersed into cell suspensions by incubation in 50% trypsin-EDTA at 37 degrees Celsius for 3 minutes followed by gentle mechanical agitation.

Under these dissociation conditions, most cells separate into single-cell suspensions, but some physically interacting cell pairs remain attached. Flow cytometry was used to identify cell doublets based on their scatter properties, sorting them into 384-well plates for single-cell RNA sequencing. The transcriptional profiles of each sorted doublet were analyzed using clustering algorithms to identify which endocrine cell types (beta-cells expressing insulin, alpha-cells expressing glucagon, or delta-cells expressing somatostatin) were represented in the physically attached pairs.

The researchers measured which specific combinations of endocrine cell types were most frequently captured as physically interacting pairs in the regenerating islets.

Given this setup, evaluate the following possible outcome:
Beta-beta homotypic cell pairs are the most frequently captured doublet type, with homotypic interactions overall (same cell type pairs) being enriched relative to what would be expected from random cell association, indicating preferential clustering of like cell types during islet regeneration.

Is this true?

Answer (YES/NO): NO